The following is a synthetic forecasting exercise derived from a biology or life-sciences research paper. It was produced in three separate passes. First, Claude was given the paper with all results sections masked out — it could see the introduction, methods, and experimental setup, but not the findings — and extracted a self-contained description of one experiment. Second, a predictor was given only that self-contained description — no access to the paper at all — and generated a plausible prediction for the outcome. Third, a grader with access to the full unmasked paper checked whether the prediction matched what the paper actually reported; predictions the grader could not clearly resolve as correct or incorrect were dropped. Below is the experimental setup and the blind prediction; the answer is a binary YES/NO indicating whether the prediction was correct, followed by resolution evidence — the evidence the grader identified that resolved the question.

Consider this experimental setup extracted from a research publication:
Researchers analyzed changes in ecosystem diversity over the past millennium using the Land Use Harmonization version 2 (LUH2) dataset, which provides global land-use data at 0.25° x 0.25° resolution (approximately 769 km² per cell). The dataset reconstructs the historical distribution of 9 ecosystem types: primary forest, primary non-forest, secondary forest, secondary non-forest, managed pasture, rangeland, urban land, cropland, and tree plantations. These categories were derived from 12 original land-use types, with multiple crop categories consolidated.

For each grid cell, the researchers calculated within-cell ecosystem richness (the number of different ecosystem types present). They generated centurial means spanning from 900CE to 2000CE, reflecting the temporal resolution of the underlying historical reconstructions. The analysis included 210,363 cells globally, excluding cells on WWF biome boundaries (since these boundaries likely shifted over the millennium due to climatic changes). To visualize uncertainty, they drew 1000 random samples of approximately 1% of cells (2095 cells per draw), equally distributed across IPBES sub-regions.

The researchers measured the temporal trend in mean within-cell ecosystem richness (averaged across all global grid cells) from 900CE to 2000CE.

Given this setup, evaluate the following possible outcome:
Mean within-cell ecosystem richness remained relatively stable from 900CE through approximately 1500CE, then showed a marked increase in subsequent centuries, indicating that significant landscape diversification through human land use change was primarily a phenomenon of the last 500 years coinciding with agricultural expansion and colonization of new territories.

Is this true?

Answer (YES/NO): NO